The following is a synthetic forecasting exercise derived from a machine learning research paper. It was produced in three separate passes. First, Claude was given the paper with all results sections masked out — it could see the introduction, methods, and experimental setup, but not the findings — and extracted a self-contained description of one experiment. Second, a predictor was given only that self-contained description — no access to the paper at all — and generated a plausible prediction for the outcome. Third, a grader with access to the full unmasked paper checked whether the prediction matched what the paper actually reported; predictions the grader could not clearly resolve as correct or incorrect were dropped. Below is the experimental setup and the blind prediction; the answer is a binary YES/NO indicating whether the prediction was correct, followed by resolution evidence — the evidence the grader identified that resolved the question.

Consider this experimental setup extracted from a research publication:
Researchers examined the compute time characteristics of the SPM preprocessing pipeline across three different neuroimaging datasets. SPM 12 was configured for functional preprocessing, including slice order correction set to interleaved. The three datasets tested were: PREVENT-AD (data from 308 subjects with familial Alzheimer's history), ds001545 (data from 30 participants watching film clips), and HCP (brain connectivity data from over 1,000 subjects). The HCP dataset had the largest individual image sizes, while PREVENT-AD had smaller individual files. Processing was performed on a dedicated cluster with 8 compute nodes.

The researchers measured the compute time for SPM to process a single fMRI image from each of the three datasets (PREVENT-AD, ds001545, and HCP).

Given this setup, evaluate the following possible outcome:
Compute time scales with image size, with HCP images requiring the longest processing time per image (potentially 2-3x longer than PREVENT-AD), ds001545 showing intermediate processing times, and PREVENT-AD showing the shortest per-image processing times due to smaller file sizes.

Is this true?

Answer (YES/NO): NO